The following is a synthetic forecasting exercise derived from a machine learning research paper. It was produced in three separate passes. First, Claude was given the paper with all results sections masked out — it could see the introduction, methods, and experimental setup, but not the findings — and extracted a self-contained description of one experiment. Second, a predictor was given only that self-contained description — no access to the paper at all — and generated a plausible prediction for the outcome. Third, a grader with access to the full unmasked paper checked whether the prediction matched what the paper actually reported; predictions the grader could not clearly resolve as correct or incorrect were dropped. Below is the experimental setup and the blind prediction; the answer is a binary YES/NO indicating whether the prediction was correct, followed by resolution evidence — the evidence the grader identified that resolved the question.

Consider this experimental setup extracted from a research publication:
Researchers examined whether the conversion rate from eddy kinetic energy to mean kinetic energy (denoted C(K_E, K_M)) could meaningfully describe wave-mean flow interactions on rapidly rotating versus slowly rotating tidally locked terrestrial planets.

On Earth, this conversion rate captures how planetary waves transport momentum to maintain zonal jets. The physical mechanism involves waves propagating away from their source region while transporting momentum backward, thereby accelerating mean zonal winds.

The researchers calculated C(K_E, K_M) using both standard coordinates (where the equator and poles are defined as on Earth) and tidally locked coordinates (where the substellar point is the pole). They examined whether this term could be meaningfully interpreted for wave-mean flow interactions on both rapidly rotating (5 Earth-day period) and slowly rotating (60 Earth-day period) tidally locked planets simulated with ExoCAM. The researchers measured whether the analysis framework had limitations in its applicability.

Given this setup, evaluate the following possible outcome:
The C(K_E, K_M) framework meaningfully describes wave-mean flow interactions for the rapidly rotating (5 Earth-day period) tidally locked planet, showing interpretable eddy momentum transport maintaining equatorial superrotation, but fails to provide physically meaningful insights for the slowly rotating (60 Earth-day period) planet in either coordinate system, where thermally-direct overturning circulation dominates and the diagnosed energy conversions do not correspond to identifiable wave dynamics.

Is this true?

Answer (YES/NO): NO